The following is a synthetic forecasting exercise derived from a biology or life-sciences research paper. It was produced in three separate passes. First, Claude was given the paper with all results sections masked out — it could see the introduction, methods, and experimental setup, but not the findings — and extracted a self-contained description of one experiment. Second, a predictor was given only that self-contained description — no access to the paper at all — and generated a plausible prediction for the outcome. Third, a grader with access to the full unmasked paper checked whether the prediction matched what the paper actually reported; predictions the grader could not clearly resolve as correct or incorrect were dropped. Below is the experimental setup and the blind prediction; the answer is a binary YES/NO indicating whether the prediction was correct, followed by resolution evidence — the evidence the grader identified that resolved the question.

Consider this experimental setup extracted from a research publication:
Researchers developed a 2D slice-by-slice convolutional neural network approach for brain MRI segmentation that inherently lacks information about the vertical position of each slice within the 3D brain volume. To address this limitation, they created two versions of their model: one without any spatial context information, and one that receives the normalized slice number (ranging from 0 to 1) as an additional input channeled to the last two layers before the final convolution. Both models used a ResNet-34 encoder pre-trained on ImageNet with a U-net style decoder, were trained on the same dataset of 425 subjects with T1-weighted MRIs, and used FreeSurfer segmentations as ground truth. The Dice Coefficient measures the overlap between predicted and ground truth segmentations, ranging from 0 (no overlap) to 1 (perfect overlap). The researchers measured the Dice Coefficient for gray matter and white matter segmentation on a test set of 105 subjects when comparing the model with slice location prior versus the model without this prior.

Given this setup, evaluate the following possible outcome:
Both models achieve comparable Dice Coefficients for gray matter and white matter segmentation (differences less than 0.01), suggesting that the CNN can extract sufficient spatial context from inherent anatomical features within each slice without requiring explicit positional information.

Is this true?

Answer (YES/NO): YES